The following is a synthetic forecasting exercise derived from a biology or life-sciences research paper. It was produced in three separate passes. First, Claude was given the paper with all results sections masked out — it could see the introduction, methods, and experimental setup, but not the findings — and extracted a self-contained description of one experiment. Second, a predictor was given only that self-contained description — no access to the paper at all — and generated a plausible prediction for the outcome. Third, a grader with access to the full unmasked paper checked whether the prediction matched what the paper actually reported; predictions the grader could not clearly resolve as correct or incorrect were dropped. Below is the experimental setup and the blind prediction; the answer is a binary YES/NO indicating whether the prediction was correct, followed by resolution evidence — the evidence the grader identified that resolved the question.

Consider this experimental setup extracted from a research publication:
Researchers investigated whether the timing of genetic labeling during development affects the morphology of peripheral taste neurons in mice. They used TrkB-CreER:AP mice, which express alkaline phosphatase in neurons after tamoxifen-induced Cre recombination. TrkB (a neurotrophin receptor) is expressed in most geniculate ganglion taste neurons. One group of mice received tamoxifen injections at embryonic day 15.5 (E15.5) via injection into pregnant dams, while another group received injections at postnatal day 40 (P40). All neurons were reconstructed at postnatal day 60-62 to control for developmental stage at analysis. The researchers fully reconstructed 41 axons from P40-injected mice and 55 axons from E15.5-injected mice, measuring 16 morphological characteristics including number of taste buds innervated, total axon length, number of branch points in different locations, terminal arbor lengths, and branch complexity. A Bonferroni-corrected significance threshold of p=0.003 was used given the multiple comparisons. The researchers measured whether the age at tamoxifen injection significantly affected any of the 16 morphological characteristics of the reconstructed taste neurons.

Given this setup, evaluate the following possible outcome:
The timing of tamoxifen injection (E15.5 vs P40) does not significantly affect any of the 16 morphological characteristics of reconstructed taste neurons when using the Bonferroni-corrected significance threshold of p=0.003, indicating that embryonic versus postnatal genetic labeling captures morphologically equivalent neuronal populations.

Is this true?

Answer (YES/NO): YES